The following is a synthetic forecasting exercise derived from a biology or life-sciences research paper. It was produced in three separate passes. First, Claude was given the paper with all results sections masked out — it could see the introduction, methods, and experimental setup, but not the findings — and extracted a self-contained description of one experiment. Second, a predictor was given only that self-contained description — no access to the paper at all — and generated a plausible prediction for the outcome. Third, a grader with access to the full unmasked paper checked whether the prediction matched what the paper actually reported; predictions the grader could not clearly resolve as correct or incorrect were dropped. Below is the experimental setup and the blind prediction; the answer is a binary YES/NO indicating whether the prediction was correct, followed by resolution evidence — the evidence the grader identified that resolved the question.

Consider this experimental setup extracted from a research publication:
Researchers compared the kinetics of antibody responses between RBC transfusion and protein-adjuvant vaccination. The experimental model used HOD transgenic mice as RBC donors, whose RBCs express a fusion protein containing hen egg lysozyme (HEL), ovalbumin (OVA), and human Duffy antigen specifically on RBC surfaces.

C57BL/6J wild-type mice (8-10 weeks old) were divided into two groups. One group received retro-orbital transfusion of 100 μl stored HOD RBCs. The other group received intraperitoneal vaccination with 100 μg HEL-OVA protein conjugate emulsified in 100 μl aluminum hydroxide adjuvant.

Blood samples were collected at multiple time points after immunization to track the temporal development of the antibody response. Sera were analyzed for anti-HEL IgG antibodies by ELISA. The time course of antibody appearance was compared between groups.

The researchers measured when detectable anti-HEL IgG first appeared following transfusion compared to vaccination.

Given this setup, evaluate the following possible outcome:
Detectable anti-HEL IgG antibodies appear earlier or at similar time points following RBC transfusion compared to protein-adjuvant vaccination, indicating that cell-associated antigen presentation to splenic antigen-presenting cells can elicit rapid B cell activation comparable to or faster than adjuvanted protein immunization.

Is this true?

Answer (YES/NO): YES